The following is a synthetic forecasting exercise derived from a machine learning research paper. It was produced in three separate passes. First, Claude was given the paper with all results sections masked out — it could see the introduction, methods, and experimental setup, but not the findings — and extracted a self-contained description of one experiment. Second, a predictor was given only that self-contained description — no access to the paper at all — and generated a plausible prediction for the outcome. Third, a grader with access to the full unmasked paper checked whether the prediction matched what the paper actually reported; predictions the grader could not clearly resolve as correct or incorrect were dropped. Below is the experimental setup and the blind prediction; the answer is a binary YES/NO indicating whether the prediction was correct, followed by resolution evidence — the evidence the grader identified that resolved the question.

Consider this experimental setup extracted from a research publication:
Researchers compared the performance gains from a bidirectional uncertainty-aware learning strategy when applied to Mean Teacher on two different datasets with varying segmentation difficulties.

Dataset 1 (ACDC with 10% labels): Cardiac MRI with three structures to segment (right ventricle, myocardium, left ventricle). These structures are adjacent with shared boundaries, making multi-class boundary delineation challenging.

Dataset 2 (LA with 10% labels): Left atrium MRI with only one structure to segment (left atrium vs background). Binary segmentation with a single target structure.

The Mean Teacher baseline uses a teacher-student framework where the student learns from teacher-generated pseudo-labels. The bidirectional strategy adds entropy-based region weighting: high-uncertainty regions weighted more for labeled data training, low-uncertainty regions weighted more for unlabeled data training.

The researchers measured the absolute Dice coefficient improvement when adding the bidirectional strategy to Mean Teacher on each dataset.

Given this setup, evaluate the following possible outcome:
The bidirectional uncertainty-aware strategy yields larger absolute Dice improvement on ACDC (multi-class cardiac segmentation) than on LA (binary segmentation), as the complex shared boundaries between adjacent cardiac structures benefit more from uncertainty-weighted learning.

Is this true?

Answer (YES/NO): YES